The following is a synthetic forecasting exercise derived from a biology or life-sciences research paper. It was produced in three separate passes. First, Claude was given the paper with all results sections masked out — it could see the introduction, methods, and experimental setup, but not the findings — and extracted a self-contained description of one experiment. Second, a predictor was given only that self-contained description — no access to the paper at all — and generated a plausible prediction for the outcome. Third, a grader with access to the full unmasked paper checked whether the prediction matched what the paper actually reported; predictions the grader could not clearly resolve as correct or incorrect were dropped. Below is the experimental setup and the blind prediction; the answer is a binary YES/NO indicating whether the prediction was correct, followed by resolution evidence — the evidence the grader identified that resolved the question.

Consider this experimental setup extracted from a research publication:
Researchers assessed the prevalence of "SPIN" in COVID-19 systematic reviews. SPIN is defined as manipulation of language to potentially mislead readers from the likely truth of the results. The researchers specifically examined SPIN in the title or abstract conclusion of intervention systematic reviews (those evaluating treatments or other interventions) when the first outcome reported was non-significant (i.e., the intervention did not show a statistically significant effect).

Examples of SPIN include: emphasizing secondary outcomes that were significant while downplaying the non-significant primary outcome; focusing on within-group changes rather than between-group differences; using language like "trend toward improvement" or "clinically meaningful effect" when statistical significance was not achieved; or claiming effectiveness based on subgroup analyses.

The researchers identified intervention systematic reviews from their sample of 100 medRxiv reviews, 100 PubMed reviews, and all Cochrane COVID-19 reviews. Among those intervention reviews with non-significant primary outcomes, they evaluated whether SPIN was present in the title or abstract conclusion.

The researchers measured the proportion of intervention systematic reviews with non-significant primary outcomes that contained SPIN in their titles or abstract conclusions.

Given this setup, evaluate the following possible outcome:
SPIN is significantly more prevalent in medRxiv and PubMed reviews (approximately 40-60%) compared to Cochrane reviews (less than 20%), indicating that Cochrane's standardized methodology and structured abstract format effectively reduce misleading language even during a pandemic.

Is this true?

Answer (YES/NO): NO